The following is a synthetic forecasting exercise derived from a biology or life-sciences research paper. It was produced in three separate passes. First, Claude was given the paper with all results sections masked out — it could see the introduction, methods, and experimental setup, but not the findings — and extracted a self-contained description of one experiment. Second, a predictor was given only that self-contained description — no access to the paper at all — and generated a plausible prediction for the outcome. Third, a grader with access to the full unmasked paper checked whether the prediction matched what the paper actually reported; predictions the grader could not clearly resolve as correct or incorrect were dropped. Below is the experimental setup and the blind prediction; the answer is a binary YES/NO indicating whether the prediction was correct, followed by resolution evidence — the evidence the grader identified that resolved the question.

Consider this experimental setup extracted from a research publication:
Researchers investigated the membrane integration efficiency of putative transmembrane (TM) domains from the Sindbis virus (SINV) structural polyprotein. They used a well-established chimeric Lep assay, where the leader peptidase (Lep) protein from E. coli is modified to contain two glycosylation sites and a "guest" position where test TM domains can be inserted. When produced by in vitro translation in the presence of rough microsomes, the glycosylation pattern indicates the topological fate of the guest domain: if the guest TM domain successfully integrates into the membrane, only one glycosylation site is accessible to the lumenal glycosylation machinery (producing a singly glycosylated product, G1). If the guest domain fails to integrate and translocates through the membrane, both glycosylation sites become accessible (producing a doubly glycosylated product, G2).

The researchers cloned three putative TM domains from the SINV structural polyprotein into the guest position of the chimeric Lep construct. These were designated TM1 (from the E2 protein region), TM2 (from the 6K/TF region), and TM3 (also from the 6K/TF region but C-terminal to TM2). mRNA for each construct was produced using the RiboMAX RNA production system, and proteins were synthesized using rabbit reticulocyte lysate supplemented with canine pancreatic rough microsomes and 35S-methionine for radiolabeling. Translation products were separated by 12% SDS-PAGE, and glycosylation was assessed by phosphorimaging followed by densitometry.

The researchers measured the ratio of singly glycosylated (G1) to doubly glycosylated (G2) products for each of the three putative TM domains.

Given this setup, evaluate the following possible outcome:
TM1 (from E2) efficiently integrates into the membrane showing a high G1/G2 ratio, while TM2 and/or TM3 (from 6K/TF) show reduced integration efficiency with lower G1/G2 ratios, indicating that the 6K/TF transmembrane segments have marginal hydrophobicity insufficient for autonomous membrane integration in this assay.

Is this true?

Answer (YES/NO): NO